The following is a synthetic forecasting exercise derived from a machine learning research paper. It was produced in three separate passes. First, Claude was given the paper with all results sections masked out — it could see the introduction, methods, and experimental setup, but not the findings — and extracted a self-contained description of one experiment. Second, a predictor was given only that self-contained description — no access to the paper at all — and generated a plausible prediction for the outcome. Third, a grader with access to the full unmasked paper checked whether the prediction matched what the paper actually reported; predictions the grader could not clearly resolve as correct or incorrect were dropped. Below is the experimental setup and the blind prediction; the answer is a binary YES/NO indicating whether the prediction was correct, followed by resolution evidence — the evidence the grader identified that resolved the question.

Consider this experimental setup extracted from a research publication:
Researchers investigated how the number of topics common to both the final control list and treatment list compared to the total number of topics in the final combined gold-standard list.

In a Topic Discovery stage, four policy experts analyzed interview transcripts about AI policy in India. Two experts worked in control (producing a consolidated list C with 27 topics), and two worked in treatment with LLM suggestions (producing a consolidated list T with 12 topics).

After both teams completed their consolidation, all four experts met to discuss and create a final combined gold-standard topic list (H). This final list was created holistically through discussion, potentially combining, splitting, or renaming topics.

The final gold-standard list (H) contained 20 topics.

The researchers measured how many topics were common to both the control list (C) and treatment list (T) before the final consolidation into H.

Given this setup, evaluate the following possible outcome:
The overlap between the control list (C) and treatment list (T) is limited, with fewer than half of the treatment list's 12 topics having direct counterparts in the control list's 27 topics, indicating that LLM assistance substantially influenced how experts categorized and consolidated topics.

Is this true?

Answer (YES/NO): YES